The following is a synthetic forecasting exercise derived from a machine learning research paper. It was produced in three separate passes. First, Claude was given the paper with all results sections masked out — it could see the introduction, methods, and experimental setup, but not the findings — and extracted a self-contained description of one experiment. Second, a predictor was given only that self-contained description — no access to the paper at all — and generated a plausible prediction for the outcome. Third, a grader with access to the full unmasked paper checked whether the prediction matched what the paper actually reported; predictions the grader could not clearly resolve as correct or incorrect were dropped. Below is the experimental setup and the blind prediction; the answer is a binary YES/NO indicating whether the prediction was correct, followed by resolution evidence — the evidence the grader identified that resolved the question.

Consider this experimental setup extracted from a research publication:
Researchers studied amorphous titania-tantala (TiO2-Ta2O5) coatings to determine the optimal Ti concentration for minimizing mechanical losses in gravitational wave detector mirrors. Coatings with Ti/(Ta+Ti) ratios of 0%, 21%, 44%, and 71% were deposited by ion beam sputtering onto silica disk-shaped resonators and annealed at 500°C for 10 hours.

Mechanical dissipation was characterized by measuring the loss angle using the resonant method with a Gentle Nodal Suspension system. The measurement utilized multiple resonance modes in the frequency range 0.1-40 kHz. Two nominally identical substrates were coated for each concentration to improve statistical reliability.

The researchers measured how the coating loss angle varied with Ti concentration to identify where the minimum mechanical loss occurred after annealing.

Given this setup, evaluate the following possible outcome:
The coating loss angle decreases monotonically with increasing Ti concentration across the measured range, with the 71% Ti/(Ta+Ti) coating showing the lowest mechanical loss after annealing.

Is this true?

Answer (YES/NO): NO